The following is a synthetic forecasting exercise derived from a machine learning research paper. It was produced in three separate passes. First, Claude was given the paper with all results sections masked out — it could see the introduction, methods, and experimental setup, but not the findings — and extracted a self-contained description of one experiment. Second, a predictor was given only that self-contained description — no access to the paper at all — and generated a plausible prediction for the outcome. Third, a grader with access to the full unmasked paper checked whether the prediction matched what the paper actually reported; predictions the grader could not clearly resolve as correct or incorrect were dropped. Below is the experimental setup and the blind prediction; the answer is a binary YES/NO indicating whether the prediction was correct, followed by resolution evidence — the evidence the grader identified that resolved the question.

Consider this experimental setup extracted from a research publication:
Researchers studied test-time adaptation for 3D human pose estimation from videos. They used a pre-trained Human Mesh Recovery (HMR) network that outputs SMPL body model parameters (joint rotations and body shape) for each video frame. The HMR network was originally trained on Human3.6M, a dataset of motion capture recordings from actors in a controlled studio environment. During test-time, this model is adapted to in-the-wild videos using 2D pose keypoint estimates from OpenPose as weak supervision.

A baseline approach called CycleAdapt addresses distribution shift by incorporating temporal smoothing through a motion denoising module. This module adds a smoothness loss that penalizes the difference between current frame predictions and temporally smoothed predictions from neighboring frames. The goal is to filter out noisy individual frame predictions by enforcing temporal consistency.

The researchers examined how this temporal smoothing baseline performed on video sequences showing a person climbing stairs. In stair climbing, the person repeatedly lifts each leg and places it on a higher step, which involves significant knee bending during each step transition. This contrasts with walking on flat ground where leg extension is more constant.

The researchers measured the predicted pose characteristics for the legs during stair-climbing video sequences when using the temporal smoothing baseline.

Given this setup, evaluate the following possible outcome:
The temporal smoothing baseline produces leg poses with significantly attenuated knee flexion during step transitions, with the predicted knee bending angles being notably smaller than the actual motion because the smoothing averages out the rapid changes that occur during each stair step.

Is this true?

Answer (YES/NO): YES